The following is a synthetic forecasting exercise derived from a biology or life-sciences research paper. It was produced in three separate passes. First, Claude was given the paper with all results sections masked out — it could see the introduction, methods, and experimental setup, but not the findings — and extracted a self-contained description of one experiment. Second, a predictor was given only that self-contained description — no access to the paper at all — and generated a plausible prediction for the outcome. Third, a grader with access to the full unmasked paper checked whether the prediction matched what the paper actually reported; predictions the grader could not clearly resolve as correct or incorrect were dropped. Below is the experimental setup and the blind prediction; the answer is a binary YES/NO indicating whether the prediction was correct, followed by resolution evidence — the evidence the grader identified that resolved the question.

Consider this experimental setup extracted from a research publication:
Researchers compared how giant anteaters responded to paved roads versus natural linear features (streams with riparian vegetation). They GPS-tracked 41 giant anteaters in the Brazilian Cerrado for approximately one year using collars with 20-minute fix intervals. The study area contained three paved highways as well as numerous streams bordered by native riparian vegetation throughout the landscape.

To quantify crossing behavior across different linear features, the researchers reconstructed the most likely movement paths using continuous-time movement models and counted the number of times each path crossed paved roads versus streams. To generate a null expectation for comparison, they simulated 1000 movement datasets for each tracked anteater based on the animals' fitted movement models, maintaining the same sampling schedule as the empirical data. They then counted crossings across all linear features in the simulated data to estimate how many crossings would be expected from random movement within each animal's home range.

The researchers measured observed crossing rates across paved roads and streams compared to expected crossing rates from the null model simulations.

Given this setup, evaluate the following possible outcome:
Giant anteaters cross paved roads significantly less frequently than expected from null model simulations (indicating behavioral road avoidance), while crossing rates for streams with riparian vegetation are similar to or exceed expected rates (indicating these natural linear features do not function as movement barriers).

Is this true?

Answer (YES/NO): YES